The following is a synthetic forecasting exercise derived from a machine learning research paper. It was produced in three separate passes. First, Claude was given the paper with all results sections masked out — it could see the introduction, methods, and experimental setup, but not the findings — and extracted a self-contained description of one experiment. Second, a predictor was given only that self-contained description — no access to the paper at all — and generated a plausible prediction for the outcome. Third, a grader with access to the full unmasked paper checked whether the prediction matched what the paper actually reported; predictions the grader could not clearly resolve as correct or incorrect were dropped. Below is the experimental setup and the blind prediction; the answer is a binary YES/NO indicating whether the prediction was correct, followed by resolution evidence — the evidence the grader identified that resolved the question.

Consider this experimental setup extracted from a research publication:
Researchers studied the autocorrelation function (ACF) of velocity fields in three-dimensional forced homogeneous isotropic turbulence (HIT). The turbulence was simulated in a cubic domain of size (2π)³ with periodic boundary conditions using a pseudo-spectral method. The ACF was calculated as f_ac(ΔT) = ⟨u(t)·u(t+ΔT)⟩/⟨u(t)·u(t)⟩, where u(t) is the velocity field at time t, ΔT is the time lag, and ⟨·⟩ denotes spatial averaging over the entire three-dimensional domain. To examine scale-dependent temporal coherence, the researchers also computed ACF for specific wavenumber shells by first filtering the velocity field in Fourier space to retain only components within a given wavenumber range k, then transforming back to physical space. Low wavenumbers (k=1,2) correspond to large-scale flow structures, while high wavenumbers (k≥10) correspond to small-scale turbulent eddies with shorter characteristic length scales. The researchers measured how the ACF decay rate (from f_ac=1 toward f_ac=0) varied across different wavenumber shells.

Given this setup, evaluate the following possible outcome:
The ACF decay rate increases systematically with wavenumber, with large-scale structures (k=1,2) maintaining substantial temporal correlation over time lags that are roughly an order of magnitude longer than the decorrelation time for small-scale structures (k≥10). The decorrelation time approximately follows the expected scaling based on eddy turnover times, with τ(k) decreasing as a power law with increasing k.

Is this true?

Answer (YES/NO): NO